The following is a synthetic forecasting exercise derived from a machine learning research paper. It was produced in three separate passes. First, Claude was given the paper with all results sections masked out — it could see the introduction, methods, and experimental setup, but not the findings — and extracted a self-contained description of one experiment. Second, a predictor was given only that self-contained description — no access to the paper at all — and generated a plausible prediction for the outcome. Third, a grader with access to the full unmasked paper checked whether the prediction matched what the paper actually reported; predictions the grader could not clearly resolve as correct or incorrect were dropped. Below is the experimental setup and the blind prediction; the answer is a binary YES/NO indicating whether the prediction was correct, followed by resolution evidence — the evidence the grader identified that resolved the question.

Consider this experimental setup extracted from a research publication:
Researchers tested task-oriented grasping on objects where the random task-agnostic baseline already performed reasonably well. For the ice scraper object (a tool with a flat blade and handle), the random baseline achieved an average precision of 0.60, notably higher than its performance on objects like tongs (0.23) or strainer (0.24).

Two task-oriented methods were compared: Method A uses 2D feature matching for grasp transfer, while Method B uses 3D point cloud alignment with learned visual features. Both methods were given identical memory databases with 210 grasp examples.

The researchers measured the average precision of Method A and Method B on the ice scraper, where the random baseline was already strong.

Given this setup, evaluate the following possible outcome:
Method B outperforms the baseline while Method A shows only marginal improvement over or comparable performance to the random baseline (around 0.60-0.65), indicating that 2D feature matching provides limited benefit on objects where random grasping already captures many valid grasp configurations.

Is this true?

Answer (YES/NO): NO